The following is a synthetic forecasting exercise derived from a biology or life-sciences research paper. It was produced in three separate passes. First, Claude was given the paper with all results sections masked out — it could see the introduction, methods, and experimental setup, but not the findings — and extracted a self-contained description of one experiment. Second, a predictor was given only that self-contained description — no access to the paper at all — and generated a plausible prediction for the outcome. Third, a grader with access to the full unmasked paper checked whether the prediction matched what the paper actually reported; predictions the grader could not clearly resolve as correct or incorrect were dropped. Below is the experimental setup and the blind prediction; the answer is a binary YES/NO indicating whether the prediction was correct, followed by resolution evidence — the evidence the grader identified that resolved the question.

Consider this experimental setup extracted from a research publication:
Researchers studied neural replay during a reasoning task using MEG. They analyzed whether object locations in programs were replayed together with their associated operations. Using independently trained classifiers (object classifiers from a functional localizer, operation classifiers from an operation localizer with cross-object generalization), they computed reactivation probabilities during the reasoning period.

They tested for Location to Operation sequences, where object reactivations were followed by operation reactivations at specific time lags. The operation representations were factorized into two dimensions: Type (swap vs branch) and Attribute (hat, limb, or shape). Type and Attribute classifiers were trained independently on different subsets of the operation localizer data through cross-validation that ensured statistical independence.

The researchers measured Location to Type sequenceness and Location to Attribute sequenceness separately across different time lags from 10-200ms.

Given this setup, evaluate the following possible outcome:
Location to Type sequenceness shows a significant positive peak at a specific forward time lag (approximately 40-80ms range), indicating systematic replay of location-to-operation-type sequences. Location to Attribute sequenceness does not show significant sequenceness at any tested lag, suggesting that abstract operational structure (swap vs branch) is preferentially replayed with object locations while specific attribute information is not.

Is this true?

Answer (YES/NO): NO